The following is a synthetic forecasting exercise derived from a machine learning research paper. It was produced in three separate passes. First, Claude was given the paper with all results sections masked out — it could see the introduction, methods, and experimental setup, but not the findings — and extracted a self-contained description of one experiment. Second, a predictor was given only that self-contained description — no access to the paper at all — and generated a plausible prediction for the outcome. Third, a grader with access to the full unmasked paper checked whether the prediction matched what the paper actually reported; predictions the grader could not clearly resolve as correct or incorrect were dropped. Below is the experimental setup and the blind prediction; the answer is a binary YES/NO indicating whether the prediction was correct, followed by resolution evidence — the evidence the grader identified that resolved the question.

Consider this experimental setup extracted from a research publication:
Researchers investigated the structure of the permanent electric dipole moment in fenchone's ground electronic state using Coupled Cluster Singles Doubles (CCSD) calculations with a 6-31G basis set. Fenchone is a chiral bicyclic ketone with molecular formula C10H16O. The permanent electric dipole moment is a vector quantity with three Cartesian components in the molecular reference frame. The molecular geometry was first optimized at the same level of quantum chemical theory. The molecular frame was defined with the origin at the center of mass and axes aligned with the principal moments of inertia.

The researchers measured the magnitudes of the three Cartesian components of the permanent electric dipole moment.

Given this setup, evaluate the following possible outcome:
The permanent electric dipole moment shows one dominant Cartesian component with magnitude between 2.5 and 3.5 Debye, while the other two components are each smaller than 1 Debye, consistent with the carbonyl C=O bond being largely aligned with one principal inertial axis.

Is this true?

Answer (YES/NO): NO